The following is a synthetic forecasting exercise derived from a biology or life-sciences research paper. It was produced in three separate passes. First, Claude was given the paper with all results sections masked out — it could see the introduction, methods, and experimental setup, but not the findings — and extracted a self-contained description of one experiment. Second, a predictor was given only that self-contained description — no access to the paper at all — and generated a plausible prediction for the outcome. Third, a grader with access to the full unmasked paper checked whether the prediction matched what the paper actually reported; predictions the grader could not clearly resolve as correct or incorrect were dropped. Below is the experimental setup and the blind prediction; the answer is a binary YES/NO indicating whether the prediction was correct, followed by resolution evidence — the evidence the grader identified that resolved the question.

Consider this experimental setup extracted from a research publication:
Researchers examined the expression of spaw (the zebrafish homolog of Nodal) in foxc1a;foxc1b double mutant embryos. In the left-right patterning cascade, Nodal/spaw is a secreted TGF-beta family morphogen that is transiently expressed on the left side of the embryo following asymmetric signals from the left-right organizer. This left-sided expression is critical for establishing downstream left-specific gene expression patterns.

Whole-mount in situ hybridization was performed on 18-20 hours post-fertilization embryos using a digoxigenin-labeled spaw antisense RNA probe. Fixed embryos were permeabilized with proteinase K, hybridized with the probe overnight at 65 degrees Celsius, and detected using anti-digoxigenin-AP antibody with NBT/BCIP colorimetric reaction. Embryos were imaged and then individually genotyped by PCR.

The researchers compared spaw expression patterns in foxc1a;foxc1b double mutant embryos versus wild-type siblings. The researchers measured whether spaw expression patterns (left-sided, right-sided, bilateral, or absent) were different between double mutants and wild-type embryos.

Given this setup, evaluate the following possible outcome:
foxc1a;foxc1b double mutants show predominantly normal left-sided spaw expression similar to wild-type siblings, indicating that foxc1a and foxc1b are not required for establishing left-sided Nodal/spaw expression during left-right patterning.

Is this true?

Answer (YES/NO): YES